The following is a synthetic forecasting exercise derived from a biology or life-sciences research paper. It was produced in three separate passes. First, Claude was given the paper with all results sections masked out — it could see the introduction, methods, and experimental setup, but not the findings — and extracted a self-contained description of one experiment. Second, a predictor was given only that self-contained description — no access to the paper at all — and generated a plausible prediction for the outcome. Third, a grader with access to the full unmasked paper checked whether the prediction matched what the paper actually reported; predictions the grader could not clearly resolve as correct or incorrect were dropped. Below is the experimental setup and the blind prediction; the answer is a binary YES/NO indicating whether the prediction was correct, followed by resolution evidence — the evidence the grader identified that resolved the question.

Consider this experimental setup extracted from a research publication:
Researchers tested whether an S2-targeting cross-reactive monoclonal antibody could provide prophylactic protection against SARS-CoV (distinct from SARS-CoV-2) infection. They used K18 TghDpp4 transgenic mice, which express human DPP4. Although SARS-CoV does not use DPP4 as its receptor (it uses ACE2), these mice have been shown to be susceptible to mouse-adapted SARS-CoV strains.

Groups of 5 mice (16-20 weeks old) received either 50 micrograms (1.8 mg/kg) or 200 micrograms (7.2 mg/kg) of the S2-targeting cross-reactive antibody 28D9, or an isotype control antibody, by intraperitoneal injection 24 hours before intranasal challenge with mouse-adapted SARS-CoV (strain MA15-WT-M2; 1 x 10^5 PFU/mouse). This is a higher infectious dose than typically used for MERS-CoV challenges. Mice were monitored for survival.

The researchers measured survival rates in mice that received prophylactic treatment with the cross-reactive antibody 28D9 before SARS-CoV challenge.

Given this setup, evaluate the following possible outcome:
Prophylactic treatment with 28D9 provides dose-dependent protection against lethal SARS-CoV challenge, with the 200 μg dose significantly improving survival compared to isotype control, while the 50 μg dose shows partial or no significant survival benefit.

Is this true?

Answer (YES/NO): NO